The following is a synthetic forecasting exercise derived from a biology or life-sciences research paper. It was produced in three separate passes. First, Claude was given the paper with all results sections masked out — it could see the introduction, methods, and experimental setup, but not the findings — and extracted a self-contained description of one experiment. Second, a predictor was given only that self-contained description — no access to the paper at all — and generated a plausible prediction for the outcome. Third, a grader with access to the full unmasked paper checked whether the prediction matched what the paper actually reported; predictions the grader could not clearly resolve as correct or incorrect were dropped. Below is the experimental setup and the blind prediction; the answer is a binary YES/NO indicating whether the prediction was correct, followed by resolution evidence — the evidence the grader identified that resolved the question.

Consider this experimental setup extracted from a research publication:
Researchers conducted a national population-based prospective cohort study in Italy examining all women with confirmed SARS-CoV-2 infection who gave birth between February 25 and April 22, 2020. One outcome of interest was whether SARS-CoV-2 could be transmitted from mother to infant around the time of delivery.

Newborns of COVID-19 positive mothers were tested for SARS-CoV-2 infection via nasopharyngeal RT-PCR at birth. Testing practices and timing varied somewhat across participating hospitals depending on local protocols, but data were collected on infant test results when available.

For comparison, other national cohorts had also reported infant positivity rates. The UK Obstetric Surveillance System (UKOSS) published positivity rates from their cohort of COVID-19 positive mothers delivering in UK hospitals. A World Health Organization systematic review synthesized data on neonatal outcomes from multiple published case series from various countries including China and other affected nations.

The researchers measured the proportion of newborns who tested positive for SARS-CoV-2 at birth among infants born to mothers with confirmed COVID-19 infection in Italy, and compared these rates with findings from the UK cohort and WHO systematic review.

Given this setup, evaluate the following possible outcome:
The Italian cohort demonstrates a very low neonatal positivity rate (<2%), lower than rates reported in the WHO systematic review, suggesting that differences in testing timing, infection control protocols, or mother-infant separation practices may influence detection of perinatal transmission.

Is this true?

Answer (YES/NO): NO